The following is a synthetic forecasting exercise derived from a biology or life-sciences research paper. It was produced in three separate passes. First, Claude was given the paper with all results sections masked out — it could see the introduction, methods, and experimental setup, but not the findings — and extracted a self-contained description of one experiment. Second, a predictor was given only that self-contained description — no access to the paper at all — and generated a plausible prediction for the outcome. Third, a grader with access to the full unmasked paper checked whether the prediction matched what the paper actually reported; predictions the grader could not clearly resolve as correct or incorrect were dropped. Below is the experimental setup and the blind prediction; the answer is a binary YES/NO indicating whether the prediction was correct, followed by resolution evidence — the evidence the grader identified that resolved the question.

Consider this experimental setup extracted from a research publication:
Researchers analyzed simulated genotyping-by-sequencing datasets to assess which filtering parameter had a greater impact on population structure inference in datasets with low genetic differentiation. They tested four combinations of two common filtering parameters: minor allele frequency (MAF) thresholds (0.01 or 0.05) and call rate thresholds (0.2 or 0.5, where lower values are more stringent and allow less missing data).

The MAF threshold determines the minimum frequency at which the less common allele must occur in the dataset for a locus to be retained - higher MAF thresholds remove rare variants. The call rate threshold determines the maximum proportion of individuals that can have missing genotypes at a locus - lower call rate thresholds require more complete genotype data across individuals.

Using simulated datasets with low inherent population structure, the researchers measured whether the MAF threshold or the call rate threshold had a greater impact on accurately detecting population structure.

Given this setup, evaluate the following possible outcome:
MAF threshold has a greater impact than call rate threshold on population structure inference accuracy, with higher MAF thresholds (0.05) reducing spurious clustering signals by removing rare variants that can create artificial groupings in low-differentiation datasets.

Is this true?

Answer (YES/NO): NO